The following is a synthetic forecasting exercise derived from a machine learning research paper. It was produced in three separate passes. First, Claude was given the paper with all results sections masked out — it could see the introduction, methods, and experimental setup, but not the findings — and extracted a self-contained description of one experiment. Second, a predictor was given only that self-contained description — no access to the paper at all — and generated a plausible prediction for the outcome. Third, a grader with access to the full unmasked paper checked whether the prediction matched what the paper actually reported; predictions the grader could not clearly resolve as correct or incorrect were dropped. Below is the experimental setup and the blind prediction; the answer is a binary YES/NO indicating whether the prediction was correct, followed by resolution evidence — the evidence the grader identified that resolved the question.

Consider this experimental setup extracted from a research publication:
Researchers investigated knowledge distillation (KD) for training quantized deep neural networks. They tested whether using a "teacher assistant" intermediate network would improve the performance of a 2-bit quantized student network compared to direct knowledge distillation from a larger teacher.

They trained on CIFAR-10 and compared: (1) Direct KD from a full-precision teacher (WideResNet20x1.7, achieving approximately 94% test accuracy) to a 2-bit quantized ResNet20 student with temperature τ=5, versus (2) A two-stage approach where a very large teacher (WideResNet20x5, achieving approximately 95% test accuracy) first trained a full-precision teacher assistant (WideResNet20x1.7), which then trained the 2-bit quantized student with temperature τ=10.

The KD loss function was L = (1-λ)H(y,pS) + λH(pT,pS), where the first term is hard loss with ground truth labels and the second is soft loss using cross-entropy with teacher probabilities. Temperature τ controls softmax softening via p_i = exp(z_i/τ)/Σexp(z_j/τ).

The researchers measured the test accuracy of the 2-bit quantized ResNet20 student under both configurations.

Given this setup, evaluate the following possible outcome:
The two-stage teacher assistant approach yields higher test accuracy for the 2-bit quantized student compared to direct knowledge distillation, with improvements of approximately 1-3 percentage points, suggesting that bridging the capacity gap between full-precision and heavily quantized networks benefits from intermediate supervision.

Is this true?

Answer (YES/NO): NO